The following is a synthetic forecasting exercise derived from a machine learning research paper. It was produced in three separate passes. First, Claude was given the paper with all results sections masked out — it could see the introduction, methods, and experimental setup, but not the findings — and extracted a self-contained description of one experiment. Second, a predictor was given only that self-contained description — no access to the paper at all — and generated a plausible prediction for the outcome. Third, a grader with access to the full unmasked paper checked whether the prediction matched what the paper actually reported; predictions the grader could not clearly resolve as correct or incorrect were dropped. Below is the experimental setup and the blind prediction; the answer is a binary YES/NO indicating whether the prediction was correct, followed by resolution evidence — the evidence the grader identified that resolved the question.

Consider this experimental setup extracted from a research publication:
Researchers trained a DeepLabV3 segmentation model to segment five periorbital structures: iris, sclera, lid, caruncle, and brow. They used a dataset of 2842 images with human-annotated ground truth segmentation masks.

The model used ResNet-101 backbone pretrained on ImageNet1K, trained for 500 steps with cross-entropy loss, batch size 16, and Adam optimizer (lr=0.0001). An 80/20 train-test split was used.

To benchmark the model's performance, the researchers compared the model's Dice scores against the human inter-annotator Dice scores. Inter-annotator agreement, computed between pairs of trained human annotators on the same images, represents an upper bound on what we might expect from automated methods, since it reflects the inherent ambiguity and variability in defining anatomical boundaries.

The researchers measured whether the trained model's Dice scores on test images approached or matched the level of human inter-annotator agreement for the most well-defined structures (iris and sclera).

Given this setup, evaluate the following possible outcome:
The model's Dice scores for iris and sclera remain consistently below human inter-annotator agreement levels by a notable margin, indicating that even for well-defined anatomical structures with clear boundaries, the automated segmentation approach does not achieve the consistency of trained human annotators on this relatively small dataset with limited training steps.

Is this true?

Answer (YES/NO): NO